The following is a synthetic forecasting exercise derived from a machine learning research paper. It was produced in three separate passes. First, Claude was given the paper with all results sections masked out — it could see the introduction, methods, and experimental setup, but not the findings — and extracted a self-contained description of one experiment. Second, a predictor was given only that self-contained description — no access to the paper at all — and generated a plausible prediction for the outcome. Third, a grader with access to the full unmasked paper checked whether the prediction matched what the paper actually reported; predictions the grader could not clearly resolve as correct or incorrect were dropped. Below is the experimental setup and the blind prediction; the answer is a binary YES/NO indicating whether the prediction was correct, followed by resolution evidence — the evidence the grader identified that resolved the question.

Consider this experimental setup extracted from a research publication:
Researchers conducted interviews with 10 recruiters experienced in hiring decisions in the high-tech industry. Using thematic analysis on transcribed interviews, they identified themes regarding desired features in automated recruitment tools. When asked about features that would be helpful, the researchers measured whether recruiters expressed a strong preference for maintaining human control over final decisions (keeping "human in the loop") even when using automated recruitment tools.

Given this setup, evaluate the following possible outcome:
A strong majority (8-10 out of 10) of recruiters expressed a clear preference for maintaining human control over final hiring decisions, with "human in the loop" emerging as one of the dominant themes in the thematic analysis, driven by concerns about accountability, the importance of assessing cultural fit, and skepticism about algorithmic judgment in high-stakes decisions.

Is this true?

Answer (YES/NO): NO